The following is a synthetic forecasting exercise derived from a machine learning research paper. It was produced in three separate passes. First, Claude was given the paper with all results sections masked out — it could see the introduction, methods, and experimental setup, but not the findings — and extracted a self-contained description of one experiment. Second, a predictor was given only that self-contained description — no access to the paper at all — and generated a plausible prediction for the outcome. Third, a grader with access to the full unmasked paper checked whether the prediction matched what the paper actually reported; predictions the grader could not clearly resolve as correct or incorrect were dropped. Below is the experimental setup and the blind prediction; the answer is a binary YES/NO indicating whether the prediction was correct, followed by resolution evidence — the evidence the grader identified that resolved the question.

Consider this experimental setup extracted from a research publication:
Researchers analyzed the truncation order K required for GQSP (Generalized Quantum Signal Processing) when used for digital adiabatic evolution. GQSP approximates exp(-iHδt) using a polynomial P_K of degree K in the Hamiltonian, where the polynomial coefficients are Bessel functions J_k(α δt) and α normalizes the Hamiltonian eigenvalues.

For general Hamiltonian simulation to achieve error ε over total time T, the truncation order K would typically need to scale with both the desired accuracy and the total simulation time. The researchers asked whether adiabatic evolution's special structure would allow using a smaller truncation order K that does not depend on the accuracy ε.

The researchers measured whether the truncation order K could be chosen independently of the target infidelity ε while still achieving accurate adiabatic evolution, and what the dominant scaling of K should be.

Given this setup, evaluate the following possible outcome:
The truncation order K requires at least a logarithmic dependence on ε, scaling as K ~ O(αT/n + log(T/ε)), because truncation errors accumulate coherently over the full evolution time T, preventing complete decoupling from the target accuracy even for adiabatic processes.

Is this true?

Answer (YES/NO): NO